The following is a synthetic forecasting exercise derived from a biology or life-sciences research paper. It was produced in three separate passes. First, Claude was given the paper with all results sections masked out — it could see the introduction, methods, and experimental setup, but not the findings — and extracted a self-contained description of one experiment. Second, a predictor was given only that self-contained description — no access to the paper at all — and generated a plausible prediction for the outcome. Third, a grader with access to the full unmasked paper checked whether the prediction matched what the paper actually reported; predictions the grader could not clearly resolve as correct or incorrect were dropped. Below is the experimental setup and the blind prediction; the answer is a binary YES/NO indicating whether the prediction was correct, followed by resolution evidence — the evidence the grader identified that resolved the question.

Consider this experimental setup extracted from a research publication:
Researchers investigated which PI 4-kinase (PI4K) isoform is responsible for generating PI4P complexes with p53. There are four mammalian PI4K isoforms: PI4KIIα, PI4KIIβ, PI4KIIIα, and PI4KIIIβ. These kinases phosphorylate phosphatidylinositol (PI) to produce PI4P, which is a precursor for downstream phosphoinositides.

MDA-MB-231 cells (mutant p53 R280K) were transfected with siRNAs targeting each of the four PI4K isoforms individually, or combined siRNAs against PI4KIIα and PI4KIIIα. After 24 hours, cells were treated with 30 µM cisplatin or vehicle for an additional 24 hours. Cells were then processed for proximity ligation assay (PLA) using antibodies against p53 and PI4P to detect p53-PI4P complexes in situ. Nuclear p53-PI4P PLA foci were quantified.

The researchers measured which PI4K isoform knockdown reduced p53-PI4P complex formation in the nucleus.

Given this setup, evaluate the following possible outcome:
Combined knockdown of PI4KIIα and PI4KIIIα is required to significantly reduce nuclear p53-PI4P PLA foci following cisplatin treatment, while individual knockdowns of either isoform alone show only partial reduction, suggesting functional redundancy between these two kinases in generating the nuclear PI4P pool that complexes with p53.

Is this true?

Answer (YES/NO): NO